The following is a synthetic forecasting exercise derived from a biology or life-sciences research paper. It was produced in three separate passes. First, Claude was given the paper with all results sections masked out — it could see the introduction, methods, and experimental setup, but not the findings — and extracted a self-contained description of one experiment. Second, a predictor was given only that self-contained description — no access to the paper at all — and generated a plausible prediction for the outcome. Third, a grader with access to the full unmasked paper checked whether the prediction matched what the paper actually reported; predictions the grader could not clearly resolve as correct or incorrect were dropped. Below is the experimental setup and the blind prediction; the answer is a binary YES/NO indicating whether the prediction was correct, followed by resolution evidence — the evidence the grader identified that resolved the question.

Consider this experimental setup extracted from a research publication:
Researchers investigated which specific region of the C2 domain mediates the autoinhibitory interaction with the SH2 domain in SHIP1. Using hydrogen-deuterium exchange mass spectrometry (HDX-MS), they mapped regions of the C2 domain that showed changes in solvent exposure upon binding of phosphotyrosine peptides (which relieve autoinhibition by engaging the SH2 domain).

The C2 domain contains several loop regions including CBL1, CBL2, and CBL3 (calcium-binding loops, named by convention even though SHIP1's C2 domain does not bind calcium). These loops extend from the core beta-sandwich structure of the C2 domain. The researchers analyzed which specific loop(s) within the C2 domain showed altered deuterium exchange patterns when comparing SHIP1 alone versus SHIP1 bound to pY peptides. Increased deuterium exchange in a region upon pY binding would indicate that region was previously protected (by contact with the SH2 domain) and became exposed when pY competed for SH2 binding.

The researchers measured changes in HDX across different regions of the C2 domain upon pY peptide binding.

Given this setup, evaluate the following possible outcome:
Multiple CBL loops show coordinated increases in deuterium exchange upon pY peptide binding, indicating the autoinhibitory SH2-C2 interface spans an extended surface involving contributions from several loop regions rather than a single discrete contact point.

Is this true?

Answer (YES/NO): NO